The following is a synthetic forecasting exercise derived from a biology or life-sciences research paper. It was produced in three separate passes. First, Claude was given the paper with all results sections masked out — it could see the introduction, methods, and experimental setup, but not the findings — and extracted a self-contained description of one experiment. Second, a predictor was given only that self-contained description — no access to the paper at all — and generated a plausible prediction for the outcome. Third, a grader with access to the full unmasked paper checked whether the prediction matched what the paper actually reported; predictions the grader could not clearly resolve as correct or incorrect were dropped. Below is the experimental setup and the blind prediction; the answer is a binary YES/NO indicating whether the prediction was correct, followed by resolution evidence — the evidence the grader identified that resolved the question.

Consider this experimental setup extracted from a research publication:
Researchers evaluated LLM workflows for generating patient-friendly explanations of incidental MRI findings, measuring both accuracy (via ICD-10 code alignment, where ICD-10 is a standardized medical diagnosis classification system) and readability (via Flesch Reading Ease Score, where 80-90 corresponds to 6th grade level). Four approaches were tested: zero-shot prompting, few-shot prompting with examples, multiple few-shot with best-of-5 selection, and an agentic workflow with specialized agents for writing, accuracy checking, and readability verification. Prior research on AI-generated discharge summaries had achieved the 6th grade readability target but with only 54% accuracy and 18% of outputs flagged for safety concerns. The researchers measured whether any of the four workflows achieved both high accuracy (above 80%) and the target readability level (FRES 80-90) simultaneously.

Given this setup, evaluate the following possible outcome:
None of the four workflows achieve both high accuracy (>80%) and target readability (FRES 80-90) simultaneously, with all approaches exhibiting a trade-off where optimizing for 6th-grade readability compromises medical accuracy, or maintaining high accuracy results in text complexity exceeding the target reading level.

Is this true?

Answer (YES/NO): NO